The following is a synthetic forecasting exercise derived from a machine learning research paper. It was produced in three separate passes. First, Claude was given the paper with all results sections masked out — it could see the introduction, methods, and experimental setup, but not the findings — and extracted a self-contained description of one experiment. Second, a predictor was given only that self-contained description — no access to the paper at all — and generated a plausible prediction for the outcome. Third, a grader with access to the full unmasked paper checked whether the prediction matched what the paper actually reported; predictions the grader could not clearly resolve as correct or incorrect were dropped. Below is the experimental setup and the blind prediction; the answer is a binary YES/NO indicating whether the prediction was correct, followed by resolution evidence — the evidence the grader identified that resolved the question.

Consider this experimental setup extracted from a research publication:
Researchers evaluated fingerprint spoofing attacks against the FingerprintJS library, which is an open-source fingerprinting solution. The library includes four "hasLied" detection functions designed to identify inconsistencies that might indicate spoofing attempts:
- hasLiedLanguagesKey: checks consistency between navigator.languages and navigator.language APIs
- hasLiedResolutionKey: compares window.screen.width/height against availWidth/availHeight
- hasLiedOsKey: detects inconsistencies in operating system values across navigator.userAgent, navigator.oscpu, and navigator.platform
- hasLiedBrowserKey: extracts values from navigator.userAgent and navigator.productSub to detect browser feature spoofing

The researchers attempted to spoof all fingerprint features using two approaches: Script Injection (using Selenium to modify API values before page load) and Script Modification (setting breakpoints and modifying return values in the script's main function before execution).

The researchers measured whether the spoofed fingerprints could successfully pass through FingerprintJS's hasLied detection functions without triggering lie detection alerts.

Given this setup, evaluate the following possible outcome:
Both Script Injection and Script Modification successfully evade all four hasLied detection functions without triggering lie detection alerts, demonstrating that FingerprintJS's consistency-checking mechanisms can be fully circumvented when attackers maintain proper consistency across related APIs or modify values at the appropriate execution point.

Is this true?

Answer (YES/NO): YES